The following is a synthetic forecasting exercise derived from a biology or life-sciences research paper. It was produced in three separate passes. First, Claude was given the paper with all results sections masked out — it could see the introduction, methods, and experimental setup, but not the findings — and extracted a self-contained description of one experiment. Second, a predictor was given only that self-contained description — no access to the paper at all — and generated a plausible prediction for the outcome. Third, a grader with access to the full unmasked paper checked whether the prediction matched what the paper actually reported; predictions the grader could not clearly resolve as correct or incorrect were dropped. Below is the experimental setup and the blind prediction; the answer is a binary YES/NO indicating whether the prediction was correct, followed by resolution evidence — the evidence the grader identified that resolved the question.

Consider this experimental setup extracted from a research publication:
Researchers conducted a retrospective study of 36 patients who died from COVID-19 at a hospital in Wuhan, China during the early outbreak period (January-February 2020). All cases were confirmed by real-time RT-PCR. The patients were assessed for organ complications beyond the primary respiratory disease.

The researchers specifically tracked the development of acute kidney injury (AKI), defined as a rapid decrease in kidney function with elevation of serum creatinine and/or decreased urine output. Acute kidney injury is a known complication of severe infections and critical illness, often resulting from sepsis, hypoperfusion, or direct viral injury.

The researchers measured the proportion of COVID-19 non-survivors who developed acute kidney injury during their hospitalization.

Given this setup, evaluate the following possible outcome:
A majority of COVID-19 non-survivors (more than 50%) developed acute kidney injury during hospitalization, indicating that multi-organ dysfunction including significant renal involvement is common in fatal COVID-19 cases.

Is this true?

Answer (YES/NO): NO